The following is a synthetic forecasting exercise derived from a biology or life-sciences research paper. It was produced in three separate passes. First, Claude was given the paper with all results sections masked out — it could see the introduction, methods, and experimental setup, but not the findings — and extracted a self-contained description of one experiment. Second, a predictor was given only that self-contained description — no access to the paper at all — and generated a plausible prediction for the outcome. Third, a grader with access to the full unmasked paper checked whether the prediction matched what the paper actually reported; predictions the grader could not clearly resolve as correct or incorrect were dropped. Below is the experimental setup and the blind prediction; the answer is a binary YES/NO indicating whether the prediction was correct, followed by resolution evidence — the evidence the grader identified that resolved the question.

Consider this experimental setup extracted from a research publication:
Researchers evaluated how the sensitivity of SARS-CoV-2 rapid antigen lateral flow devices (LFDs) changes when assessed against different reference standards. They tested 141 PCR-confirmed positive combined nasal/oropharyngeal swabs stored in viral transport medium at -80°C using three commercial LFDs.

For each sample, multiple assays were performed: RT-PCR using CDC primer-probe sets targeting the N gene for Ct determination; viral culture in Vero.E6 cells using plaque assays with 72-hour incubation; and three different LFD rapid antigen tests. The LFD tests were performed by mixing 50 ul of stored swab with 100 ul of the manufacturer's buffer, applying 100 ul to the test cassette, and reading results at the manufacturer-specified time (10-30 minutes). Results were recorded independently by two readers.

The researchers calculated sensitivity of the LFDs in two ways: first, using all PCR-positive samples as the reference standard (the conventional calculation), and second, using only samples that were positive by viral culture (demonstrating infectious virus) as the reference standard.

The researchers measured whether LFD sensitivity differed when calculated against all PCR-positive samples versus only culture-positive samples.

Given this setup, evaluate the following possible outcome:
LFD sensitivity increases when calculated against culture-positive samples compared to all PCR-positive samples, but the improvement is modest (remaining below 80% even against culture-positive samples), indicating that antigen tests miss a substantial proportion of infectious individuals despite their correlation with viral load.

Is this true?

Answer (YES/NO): NO